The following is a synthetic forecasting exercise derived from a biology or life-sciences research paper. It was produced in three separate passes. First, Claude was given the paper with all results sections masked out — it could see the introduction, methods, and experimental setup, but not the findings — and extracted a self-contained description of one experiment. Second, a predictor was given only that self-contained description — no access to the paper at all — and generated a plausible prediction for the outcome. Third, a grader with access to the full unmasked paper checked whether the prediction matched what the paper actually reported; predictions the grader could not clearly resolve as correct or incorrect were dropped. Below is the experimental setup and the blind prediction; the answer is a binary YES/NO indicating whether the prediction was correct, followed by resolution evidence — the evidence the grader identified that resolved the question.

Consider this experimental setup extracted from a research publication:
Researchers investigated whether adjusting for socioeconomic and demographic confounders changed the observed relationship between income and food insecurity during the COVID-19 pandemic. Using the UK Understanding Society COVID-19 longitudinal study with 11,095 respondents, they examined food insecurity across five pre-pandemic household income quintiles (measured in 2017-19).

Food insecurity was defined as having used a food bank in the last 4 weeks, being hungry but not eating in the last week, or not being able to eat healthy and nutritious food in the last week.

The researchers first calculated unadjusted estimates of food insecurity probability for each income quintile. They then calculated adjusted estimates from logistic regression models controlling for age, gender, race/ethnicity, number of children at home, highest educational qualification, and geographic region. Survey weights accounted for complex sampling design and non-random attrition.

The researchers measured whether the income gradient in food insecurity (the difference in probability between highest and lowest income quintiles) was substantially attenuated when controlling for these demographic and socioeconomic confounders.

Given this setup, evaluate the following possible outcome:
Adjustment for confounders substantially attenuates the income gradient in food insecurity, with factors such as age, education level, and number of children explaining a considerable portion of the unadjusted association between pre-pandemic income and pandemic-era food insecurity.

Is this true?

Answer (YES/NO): YES